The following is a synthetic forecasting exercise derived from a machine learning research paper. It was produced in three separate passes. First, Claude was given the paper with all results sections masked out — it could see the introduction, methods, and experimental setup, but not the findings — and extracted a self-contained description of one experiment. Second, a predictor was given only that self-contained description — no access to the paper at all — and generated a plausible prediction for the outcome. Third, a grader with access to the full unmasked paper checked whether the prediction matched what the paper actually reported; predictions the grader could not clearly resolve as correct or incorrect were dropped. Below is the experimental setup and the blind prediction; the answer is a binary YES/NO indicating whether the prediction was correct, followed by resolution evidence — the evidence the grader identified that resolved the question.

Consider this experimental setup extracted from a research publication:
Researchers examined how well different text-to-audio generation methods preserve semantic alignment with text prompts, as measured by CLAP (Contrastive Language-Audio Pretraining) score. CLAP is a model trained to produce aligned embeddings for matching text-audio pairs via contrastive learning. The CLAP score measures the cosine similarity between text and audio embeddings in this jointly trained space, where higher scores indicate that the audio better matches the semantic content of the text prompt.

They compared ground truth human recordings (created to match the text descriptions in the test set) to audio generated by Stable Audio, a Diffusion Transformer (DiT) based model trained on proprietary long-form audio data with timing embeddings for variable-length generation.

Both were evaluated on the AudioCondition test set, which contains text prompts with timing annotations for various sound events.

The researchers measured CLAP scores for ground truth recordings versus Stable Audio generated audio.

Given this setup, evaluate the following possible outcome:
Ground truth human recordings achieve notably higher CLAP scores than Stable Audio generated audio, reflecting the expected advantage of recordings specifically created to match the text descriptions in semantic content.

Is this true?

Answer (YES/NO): YES